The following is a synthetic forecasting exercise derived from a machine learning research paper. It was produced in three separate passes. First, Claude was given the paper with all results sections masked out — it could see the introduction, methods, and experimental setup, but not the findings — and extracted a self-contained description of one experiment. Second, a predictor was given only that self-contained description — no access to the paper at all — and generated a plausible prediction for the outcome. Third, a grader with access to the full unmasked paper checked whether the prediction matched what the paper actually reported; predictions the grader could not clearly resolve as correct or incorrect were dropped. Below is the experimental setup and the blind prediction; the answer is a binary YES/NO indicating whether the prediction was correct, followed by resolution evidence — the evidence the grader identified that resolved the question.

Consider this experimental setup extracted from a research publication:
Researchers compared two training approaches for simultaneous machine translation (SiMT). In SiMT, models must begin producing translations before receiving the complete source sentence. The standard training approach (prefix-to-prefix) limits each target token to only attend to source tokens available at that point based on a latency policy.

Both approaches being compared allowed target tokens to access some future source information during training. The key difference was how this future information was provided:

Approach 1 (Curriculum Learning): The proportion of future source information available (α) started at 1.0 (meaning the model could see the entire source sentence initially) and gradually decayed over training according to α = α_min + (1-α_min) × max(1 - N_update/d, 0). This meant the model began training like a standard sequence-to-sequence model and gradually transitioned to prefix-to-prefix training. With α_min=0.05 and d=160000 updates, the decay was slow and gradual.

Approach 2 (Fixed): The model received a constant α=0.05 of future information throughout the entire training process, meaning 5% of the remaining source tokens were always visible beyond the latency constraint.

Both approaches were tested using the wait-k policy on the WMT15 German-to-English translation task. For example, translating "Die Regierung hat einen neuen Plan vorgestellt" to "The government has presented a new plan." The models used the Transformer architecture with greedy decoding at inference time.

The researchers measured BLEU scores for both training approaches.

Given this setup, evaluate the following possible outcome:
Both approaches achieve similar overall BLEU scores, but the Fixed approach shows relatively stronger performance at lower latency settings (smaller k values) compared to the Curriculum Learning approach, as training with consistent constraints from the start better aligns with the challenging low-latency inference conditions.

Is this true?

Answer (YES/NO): NO